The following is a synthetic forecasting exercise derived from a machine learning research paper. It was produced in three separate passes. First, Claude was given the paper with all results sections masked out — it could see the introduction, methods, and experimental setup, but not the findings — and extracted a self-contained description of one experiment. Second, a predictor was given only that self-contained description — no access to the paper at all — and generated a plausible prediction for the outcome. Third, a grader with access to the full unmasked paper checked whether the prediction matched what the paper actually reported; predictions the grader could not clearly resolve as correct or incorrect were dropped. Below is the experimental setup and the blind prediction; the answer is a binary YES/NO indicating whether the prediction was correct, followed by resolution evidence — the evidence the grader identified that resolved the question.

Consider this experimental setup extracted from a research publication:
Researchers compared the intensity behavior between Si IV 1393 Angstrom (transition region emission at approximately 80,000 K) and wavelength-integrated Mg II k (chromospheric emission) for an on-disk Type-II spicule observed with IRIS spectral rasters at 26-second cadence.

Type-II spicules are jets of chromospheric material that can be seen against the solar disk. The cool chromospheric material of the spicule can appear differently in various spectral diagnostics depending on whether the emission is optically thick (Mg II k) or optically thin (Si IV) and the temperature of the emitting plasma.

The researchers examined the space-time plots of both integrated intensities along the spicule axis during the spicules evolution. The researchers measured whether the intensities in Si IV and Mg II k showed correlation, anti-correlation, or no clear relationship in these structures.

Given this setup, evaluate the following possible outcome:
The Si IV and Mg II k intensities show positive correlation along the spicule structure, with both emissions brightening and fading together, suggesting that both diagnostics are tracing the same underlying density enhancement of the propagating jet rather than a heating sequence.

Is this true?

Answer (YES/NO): NO